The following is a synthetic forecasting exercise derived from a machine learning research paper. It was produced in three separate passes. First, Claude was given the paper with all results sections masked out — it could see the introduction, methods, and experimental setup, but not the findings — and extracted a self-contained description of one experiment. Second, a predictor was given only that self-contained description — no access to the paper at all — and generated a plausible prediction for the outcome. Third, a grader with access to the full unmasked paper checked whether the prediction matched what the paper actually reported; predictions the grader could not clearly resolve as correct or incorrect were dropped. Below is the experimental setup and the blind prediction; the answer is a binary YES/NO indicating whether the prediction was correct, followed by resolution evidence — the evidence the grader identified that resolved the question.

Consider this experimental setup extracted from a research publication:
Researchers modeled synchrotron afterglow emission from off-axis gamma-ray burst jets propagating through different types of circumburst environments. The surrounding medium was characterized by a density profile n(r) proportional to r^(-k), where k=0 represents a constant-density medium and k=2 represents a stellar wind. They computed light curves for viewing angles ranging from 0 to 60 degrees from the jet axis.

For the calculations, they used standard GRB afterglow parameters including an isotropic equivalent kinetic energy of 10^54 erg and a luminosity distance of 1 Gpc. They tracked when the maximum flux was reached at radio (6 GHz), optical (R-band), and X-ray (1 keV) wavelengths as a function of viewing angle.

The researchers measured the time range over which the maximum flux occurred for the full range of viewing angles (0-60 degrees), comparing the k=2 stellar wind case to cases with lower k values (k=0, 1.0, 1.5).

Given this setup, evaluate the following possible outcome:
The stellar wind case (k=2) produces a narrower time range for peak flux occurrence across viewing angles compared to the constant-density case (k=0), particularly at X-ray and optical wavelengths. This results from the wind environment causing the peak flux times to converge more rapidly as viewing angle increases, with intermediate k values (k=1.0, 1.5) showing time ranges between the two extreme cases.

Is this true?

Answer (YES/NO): NO